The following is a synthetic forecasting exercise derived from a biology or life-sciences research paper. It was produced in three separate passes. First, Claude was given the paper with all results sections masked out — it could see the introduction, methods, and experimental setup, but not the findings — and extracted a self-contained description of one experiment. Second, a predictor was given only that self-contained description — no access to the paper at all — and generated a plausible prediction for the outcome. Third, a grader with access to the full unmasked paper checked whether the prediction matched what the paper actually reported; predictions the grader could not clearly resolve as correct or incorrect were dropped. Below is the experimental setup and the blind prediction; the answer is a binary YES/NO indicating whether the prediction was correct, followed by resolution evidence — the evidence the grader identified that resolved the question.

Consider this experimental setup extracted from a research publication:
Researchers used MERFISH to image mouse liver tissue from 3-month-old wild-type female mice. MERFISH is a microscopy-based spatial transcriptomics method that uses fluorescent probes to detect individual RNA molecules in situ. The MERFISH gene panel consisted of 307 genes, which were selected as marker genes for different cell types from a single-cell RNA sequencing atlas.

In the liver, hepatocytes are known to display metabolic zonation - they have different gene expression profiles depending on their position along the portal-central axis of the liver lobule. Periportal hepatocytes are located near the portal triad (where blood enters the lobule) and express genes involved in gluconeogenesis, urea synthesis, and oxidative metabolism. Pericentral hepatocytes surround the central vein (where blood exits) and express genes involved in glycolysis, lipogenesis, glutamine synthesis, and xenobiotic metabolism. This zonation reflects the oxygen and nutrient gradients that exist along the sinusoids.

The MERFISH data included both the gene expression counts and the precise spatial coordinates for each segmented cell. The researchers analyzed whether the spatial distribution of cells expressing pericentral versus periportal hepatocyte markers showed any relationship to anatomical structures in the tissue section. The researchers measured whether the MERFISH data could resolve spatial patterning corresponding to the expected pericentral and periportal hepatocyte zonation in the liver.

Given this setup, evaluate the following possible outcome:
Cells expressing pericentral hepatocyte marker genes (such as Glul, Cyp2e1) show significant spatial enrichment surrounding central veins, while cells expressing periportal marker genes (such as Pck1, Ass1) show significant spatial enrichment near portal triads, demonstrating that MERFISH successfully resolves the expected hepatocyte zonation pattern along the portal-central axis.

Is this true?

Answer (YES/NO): YES